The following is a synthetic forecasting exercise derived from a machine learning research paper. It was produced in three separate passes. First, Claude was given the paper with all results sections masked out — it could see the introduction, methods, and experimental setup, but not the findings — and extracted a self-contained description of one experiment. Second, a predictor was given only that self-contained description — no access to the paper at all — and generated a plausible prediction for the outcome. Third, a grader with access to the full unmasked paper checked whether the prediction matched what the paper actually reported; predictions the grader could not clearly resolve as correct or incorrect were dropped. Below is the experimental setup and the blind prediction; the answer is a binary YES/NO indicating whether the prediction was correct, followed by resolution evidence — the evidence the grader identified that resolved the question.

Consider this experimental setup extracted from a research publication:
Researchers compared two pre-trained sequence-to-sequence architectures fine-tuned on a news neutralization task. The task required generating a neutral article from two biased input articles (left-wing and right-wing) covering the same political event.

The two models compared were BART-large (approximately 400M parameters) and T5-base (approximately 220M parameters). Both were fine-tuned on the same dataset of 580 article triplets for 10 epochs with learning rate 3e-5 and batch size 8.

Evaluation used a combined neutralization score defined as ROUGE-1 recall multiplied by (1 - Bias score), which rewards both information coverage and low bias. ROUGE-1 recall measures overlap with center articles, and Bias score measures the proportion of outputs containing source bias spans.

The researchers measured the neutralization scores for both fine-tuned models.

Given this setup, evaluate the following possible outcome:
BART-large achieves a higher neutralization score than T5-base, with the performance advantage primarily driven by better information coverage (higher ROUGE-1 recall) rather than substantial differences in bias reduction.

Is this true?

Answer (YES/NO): YES